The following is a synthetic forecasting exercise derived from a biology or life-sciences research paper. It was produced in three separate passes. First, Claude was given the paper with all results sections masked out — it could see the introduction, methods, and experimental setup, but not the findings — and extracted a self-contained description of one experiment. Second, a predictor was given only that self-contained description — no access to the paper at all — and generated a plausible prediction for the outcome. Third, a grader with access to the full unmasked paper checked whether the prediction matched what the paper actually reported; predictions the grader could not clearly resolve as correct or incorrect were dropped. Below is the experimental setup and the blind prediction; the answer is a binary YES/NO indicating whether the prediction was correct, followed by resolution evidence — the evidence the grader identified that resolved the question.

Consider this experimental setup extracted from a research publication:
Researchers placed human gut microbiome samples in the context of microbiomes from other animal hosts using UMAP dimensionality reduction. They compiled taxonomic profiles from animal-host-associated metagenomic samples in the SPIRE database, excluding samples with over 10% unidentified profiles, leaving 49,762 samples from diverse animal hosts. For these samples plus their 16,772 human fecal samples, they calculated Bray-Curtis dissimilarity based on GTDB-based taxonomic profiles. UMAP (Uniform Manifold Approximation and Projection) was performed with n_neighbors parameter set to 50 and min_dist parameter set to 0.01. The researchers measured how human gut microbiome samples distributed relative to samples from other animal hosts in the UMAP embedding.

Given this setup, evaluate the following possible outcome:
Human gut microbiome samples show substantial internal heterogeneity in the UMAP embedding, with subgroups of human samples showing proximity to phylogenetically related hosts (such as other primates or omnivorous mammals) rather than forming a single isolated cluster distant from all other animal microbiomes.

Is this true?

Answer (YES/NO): NO